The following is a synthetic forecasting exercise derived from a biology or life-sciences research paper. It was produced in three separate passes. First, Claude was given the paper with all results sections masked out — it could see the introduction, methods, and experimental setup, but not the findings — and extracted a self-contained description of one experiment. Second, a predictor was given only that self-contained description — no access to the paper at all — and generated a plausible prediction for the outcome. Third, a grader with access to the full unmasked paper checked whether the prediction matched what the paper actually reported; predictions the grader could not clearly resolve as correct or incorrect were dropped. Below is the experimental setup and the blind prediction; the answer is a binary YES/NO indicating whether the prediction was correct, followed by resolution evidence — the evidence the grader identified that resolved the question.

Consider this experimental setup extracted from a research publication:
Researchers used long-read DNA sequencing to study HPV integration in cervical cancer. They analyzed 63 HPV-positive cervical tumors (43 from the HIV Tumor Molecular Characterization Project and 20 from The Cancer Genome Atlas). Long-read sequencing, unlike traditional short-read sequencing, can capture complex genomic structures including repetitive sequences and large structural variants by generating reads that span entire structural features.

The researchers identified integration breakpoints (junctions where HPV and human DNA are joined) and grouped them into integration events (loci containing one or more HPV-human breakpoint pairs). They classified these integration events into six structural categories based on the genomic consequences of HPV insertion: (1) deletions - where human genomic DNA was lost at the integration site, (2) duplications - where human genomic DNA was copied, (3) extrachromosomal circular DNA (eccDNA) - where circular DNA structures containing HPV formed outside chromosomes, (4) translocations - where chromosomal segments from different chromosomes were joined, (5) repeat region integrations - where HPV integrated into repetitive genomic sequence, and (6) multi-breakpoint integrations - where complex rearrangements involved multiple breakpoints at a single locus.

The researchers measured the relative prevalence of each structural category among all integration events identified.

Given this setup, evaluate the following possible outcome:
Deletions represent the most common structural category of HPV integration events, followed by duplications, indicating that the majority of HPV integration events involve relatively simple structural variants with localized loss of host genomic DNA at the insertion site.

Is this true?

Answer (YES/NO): NO